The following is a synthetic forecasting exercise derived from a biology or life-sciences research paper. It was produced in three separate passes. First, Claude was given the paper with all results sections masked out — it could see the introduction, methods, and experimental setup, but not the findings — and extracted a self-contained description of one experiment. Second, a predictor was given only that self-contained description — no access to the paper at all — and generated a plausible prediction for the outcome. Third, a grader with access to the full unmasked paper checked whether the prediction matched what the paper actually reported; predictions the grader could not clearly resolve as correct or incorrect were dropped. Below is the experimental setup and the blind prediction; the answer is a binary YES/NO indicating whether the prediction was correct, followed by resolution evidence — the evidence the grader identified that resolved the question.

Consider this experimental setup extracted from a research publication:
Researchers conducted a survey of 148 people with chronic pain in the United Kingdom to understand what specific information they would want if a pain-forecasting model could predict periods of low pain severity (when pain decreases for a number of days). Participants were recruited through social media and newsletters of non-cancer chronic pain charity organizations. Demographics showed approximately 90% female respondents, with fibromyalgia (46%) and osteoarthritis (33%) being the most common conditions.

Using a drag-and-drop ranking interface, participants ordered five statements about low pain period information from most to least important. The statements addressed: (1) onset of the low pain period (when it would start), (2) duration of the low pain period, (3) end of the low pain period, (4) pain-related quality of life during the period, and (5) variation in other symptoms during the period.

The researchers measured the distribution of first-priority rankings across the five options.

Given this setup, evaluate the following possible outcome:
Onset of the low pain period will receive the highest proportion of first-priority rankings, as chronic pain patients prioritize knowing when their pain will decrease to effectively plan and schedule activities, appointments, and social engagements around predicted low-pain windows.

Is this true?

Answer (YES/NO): YES